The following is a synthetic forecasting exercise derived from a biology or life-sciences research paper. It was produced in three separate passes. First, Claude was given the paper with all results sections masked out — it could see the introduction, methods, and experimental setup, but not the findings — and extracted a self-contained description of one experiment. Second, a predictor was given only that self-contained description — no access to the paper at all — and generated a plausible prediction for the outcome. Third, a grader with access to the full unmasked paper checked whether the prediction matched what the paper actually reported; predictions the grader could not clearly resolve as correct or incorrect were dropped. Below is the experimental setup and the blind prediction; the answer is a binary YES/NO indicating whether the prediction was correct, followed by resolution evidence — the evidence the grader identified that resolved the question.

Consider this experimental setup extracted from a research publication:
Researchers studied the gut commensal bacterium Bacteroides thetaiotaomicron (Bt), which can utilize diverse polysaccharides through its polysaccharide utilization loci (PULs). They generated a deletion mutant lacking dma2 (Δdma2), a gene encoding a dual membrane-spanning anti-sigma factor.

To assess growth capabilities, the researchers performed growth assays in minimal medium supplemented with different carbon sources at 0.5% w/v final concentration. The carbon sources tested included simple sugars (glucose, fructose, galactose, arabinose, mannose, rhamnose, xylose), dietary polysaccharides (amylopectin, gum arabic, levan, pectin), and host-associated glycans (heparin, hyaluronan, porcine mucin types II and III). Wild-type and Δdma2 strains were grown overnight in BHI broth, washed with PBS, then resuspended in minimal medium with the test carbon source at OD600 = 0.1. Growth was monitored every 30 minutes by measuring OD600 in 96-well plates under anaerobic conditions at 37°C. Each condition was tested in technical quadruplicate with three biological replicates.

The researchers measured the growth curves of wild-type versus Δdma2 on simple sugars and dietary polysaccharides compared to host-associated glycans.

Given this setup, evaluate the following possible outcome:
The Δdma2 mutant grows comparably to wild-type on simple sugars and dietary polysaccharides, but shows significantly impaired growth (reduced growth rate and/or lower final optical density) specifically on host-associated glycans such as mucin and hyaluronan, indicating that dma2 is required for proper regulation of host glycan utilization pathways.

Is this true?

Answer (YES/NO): NO